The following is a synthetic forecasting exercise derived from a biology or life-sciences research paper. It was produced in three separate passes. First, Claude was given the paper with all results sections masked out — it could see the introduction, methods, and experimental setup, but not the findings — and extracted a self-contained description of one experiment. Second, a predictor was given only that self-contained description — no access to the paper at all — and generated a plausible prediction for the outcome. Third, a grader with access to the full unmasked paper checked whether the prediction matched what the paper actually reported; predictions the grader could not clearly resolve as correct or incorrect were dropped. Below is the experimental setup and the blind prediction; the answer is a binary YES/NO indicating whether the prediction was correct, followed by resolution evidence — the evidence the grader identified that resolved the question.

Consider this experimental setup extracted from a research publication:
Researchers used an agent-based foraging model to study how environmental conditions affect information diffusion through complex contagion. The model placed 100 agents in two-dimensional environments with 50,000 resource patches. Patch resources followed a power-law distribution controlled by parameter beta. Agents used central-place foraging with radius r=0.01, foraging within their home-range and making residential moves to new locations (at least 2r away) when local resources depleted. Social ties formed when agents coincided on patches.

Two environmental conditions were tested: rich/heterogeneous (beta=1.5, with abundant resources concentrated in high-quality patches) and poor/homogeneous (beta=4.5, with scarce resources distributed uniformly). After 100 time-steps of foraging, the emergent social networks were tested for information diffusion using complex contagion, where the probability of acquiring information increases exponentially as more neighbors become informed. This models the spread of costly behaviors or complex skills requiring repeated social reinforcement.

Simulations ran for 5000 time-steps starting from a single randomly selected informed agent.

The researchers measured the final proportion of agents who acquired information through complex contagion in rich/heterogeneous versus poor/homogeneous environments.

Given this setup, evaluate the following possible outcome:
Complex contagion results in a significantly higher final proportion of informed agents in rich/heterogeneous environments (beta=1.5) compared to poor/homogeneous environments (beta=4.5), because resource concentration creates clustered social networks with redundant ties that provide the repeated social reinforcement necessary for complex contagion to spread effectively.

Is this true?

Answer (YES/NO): NO